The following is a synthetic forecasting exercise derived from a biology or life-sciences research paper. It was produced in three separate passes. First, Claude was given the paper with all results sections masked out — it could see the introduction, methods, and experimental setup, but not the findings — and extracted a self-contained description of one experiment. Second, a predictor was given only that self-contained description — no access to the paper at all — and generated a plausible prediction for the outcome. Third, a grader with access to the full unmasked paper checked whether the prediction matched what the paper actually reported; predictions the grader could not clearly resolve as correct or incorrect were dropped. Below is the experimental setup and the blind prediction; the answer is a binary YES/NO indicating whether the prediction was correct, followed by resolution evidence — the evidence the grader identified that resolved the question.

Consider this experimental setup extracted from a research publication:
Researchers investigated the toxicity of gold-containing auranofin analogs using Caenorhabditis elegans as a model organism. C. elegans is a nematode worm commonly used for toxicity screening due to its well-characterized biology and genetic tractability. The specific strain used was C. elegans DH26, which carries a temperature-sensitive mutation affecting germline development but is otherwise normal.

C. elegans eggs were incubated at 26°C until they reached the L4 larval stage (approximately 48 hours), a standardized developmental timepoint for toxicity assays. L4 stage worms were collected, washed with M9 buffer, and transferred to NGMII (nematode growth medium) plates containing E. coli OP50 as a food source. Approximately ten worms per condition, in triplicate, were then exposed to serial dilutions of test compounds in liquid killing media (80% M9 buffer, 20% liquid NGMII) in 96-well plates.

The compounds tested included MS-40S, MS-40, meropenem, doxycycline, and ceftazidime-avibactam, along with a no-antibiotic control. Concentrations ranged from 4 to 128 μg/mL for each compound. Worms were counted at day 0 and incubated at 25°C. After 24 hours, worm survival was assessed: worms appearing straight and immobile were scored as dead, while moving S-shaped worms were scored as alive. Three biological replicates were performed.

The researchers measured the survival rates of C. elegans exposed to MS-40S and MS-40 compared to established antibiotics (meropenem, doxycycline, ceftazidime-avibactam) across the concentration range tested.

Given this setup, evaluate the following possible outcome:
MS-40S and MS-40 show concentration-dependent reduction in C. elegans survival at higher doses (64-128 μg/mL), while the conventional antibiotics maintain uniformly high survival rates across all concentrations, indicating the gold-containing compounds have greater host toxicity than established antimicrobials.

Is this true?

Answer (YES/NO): NO